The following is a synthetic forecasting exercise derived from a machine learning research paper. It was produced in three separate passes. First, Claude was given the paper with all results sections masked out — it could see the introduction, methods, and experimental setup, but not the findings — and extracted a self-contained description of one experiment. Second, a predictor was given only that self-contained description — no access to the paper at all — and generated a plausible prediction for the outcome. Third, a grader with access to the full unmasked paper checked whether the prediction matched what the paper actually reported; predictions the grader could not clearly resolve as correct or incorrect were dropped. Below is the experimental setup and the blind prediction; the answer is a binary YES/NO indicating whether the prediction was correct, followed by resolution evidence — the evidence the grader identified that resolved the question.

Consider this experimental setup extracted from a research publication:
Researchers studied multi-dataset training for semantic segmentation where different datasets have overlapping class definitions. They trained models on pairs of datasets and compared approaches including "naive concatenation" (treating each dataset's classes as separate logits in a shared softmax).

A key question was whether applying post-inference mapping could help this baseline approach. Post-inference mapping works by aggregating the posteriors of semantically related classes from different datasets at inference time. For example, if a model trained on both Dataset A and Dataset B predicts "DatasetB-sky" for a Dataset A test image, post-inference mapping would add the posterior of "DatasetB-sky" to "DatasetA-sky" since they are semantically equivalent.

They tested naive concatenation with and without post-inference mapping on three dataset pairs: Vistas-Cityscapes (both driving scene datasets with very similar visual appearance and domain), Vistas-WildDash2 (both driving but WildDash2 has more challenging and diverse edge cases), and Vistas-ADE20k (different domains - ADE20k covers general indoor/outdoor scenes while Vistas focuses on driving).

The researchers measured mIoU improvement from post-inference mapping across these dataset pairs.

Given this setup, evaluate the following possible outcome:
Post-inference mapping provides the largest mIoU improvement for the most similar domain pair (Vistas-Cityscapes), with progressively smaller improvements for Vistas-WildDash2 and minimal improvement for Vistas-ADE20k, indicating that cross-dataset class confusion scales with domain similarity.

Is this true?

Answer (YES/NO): NO